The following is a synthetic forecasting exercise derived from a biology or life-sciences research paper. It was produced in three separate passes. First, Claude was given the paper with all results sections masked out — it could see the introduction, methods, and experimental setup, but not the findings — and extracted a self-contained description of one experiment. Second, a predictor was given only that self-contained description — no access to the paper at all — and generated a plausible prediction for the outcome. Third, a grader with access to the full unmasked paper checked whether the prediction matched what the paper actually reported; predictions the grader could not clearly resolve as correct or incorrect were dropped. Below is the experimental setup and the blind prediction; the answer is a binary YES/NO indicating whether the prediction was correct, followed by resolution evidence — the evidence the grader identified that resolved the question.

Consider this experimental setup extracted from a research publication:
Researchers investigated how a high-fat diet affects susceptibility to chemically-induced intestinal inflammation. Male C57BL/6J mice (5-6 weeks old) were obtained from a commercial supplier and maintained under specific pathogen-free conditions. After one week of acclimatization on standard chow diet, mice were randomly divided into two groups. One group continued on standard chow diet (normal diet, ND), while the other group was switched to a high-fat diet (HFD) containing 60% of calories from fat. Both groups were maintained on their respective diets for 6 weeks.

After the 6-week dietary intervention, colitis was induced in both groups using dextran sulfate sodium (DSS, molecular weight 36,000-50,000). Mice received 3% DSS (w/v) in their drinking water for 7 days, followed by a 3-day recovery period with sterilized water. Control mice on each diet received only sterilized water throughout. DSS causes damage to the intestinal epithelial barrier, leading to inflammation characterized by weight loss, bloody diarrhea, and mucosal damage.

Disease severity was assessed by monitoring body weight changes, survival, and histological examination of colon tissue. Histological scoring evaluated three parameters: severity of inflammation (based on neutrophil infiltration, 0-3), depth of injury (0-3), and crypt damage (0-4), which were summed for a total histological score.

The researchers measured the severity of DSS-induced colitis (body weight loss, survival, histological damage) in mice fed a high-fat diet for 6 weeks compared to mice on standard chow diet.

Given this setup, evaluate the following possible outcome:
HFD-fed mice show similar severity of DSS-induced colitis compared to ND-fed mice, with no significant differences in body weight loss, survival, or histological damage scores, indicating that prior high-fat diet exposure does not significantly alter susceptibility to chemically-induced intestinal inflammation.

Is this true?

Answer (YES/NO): NO